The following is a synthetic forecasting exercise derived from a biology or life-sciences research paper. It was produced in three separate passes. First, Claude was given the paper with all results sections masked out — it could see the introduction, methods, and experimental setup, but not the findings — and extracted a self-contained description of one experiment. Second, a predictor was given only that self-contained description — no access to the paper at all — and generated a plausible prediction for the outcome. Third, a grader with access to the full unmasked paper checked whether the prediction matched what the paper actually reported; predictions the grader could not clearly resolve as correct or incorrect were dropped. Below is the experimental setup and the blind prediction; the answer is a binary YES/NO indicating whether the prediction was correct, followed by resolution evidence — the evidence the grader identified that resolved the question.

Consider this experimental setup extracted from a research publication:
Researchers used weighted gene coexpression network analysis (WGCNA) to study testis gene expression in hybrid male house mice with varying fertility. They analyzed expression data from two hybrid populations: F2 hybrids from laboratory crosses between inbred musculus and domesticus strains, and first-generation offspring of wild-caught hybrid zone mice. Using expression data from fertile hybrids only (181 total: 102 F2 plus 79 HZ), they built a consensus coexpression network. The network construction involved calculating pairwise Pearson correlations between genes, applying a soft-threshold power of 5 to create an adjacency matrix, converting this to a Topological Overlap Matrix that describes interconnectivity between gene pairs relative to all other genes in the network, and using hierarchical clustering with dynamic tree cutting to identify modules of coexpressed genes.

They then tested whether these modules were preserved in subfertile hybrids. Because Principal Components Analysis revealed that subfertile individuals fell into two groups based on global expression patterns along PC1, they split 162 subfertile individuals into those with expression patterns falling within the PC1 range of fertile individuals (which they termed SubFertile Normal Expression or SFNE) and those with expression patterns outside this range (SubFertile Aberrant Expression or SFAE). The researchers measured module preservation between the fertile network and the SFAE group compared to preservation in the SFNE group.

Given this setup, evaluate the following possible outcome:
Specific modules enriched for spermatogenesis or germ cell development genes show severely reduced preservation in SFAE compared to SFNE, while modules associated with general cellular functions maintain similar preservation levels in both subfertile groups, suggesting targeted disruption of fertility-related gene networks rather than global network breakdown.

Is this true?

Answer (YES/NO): NO